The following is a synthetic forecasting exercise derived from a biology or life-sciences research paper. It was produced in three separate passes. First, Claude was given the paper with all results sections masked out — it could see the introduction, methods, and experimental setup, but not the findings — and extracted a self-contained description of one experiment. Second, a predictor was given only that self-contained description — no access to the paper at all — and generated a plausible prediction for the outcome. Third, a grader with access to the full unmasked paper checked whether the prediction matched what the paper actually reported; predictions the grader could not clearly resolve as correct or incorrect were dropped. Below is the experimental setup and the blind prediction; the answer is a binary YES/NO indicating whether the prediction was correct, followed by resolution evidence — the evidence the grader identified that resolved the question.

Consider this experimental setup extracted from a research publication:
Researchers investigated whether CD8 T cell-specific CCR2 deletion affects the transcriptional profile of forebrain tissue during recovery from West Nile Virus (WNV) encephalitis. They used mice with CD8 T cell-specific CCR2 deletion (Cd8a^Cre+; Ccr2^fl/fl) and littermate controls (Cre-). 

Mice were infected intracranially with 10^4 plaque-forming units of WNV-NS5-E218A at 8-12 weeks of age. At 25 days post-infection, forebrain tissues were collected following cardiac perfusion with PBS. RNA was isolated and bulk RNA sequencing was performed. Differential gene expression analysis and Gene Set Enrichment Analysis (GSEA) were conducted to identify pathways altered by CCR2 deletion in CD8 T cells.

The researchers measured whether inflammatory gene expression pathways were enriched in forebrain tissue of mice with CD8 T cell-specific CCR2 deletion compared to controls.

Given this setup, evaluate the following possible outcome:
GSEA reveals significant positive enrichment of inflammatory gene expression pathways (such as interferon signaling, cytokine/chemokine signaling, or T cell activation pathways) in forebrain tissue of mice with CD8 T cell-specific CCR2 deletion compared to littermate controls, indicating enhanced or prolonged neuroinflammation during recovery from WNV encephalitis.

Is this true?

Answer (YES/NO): YES